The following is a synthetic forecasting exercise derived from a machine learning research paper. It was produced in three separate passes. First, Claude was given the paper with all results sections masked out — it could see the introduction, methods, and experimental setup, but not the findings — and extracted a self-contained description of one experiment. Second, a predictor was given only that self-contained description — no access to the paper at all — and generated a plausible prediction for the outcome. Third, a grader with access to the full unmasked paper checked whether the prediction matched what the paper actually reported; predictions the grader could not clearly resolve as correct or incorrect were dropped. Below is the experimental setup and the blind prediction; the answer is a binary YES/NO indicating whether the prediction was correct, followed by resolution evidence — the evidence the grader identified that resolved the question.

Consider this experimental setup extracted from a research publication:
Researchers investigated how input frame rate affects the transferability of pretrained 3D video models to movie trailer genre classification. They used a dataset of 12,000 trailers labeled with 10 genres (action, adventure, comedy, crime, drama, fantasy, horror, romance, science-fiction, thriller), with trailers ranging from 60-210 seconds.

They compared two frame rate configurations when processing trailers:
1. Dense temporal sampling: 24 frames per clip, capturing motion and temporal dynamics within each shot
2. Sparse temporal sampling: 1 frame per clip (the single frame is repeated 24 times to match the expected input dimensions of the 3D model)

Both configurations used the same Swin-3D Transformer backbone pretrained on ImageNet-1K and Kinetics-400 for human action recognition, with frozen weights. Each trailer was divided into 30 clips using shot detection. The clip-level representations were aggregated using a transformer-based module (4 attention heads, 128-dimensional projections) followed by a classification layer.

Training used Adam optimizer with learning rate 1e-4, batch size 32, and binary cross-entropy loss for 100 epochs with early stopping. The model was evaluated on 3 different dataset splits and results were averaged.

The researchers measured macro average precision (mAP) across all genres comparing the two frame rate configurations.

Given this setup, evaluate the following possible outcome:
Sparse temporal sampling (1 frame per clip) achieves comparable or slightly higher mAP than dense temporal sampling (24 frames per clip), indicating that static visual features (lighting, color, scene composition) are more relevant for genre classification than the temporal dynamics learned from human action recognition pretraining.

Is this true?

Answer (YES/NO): NO